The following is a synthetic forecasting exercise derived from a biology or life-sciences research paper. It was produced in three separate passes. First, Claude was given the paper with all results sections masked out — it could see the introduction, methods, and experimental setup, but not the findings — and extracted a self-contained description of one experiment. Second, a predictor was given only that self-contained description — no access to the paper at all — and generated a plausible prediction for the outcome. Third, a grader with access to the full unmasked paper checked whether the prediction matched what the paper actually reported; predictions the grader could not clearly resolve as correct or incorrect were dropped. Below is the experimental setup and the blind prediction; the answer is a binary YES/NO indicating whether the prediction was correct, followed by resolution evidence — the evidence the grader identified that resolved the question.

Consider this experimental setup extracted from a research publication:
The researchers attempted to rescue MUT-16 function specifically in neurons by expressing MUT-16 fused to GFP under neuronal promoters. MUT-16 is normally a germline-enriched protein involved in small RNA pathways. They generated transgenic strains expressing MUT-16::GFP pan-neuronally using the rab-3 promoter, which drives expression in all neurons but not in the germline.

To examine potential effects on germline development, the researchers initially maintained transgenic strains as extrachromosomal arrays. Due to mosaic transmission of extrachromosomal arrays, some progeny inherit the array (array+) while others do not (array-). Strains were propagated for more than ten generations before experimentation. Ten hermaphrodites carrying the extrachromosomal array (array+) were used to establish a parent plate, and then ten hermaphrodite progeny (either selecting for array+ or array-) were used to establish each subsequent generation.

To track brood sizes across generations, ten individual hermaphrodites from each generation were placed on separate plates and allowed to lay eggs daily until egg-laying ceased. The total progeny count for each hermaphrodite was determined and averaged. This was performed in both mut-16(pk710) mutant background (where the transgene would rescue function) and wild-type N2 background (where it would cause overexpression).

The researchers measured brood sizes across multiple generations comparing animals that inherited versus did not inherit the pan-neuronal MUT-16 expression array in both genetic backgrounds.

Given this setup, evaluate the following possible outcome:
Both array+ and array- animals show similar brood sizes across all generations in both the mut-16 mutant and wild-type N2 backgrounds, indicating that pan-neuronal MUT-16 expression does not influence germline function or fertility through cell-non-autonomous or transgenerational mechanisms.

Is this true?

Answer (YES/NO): NO